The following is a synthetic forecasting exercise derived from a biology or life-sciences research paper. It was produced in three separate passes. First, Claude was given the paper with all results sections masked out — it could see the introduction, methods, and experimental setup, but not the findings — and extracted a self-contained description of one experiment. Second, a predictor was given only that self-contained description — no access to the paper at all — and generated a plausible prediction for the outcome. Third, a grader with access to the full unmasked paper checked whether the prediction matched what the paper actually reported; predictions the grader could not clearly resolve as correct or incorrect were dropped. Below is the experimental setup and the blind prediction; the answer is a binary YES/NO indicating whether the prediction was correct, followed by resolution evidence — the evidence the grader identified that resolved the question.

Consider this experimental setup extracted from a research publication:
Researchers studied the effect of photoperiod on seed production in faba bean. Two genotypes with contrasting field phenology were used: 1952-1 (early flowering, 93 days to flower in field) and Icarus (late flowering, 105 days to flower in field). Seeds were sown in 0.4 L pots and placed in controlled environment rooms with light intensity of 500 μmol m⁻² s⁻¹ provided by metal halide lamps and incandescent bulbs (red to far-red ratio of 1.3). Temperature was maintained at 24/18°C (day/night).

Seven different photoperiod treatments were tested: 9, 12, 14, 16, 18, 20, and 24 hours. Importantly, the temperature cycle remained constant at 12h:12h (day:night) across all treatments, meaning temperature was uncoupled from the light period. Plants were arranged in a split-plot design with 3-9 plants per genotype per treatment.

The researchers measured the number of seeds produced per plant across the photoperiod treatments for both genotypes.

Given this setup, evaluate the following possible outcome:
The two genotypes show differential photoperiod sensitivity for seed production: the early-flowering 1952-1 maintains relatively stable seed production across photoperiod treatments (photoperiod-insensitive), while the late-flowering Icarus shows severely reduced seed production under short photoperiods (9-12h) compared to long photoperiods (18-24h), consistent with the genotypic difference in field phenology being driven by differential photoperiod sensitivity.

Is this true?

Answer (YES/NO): NO